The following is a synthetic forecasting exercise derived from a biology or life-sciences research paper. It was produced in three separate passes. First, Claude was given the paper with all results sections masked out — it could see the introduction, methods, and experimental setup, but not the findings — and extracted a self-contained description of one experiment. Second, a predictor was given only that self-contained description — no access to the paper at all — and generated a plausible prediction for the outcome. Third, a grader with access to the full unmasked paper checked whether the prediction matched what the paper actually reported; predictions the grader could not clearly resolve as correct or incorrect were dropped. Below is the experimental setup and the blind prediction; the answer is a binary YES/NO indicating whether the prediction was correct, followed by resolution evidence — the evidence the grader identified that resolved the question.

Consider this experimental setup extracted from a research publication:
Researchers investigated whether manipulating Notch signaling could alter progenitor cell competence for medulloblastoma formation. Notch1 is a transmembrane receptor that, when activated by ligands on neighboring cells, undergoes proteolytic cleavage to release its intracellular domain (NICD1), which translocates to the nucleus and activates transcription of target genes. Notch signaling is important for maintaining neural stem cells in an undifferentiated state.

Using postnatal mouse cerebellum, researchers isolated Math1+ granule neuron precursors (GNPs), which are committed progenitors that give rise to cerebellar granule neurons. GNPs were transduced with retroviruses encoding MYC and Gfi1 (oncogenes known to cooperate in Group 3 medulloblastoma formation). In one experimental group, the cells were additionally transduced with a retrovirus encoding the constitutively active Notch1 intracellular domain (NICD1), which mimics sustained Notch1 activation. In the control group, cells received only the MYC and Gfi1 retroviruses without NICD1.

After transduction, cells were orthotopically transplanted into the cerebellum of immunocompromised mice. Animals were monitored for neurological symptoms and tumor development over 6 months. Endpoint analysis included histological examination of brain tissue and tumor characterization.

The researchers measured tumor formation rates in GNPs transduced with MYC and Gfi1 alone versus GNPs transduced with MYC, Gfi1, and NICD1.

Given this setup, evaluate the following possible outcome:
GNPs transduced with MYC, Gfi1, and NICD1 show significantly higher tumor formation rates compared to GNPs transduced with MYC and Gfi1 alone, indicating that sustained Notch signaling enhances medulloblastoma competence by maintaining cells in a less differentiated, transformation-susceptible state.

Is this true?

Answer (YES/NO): YES